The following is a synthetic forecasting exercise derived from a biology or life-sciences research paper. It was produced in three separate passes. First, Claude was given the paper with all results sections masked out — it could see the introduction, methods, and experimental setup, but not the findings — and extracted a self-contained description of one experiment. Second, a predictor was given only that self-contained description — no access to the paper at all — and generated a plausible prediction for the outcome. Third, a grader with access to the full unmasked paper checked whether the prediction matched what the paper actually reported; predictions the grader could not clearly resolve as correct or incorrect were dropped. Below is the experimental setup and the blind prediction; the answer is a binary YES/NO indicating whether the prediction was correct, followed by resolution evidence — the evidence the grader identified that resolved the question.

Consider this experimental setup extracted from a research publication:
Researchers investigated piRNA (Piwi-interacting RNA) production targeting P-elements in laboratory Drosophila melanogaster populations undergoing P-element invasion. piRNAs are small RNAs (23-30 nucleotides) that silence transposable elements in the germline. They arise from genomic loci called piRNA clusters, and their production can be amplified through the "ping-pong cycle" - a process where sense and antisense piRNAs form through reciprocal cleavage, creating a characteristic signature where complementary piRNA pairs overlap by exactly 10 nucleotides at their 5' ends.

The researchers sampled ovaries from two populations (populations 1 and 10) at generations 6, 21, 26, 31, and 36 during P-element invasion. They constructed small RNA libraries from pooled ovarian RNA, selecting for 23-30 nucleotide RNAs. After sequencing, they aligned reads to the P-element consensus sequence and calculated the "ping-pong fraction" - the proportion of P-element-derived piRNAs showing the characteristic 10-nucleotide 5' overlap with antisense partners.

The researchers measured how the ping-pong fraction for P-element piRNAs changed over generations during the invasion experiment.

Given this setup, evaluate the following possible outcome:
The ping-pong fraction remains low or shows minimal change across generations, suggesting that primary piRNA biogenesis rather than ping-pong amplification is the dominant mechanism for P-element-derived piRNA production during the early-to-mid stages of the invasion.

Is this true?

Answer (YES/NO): NO